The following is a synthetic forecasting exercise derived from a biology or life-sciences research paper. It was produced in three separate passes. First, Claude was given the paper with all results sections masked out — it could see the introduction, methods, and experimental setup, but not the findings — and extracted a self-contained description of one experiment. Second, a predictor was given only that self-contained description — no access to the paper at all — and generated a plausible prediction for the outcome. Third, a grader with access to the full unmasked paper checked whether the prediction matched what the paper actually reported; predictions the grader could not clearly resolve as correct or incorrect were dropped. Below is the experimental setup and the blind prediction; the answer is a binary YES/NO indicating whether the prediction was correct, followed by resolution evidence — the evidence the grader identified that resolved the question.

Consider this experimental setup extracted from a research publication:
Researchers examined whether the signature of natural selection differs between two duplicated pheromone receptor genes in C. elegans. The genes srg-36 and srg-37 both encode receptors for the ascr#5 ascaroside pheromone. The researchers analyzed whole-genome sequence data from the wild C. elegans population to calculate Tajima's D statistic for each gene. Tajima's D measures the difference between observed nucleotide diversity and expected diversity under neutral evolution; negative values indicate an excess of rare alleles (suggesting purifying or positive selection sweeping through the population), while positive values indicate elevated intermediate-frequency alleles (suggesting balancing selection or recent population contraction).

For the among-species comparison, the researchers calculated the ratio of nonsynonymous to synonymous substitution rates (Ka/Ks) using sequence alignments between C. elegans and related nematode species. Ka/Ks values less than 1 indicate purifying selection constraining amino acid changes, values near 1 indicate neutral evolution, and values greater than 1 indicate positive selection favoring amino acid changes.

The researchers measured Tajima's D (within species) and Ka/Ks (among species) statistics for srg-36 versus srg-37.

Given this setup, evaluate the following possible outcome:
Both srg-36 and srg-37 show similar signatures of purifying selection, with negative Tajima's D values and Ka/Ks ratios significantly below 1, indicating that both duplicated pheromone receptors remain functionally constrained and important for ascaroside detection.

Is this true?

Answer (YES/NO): NO